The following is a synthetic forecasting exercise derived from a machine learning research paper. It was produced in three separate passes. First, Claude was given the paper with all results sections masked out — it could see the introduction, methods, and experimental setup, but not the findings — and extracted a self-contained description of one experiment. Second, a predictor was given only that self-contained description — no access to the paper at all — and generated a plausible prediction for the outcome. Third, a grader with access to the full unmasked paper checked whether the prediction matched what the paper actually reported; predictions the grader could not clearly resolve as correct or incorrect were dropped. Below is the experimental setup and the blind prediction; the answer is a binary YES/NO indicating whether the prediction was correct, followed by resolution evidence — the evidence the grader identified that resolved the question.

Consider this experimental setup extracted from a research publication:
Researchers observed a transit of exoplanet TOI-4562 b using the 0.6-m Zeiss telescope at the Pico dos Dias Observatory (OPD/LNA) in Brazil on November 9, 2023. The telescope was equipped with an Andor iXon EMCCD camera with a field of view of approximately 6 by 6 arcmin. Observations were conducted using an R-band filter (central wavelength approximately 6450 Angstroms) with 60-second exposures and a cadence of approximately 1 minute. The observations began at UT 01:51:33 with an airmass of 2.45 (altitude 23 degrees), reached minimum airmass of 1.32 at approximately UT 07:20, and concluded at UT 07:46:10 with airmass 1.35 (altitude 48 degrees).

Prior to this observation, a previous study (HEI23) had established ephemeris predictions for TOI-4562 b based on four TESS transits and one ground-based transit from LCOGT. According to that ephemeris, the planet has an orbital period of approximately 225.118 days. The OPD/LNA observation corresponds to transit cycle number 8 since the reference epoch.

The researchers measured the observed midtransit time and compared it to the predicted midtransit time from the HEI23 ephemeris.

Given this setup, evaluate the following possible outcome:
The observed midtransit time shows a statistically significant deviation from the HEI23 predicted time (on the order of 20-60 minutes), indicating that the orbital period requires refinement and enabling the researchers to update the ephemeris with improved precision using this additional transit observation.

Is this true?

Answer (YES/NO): NO